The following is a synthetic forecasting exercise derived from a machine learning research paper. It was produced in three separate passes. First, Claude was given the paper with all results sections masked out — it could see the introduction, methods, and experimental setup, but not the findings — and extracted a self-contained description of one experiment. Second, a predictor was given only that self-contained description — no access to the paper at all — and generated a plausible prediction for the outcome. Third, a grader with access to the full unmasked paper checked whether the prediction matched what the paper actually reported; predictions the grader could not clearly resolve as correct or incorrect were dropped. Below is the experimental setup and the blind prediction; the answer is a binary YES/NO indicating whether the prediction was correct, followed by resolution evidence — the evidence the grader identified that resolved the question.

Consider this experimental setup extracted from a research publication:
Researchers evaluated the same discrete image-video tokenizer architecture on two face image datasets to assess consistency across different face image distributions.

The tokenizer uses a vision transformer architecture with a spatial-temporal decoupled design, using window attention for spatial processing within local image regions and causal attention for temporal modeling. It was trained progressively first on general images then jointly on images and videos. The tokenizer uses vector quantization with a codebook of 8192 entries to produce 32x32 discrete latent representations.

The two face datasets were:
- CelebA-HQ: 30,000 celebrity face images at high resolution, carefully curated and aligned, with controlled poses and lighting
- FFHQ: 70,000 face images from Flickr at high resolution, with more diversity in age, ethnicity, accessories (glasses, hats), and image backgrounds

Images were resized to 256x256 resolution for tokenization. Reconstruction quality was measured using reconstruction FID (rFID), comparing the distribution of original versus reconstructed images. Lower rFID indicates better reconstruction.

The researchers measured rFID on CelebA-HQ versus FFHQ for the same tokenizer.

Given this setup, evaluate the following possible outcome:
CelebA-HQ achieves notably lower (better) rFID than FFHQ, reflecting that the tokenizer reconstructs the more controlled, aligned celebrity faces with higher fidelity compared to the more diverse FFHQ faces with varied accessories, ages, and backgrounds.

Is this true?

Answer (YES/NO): NO